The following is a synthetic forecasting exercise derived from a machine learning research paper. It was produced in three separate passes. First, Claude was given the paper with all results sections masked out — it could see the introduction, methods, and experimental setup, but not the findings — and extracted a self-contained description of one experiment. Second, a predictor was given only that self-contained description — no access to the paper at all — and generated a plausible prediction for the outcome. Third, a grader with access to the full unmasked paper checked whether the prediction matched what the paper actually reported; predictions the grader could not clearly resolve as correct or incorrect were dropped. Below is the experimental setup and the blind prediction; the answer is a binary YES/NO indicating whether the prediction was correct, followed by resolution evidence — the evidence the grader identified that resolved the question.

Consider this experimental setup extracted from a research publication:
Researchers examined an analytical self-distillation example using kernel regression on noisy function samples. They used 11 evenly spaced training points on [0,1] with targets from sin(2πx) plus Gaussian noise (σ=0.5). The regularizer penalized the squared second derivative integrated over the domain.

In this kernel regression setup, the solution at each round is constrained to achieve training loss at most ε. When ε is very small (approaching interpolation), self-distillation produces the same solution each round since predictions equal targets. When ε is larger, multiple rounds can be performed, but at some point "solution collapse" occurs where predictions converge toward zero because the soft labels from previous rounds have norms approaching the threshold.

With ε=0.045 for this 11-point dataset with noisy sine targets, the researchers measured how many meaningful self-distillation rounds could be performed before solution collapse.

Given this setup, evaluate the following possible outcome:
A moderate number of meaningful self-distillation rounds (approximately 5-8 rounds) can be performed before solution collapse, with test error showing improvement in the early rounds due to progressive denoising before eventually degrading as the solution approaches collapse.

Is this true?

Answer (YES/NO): NO